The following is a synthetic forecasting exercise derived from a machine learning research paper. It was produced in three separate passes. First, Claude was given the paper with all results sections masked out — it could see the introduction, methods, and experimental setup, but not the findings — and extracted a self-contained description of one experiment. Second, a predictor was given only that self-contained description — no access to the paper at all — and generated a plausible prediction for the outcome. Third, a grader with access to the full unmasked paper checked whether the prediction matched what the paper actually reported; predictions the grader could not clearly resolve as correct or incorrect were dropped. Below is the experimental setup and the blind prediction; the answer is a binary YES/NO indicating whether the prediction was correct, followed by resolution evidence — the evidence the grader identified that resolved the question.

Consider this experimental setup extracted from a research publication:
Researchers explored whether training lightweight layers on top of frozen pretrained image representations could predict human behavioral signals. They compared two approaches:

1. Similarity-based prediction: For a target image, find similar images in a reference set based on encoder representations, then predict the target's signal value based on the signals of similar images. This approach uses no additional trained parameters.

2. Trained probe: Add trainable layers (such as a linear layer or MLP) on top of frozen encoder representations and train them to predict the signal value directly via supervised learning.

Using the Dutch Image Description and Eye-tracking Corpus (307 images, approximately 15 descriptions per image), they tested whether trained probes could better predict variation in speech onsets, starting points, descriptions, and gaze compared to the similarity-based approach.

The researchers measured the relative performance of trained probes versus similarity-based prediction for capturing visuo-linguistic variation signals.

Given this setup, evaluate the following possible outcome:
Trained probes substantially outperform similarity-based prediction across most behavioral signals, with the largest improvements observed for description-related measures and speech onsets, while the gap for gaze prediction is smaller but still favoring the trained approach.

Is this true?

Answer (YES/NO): NO